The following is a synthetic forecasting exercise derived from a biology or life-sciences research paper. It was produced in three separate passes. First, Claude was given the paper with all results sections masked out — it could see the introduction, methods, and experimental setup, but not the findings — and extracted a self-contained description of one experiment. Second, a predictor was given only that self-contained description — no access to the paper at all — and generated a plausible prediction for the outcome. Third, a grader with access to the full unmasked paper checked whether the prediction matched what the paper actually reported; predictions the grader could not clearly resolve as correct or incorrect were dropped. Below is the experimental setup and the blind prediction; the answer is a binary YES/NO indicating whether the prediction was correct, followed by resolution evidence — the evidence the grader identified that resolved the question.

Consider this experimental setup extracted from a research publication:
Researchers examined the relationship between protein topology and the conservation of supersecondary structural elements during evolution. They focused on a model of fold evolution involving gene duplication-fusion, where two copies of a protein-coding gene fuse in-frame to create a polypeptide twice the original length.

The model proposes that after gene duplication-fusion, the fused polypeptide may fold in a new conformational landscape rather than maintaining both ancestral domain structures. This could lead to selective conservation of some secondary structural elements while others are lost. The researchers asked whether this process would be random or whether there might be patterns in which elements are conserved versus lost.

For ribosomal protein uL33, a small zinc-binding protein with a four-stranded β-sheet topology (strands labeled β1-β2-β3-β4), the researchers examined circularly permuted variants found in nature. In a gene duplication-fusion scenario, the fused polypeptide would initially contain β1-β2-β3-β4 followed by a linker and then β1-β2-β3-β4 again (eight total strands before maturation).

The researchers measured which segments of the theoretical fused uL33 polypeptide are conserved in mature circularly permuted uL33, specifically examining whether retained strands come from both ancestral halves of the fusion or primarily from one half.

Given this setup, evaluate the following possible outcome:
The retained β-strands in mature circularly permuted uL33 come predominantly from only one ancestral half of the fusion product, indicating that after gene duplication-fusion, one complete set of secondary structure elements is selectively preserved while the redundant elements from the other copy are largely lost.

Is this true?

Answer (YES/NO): NO